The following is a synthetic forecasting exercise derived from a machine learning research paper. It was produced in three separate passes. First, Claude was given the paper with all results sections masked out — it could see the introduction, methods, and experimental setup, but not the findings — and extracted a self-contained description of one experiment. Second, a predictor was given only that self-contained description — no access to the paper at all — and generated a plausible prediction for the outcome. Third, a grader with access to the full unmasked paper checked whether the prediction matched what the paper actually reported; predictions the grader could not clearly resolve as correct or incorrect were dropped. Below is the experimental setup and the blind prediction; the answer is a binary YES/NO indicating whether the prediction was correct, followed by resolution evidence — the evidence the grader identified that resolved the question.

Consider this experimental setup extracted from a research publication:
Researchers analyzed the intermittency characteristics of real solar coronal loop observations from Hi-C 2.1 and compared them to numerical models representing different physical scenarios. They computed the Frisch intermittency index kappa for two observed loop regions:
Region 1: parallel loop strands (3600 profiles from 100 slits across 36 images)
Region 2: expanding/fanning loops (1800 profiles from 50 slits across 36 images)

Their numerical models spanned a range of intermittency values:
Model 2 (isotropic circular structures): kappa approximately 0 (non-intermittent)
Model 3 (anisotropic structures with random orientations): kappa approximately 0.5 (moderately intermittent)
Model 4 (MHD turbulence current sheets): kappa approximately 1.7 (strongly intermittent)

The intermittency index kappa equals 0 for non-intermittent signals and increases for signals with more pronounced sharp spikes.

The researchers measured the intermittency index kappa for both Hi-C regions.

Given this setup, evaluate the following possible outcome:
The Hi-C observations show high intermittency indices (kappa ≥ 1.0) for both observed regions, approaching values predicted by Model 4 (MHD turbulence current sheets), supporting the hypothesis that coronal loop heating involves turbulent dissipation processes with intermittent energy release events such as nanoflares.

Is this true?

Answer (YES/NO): NO